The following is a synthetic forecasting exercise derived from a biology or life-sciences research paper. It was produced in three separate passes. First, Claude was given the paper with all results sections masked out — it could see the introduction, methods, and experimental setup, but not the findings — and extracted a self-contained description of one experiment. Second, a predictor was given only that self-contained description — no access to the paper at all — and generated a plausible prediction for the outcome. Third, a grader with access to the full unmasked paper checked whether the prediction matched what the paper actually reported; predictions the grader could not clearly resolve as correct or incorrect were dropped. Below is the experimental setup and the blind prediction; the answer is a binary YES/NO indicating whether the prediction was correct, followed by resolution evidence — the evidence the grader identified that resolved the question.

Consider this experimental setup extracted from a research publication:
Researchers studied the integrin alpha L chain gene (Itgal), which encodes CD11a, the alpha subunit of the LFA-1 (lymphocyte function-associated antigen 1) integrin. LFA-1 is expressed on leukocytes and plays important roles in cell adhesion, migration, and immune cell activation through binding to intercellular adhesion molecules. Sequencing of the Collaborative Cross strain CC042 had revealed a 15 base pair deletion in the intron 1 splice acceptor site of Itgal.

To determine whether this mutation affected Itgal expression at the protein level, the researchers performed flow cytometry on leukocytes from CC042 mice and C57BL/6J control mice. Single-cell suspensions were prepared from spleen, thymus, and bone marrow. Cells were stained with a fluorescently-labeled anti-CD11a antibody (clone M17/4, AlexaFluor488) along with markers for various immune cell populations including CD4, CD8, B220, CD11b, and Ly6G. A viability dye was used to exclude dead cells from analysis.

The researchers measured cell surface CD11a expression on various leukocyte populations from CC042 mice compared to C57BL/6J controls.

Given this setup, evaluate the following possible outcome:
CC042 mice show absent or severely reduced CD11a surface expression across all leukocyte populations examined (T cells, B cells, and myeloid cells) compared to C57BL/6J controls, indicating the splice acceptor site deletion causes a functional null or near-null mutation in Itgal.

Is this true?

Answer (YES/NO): YES